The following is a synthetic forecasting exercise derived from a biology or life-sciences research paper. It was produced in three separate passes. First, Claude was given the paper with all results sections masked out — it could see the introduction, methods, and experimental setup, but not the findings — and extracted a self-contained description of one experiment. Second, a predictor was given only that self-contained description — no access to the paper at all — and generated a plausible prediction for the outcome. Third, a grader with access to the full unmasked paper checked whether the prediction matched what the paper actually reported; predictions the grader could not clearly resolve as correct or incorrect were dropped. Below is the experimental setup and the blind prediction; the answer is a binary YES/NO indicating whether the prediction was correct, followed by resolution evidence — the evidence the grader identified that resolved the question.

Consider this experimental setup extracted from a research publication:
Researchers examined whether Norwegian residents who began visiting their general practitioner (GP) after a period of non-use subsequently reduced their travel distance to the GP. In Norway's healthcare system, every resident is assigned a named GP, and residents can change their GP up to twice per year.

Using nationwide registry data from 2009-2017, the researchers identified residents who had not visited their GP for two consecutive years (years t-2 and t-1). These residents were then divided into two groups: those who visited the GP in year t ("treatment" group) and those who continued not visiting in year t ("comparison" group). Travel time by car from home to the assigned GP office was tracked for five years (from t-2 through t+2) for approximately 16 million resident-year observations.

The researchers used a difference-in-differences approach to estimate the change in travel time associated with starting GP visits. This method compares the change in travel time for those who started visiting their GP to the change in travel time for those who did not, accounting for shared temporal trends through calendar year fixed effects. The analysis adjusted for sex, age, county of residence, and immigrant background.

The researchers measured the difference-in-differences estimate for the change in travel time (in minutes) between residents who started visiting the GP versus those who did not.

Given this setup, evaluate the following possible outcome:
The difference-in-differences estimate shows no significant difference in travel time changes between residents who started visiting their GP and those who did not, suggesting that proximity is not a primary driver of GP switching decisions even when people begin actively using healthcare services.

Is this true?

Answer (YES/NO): NO